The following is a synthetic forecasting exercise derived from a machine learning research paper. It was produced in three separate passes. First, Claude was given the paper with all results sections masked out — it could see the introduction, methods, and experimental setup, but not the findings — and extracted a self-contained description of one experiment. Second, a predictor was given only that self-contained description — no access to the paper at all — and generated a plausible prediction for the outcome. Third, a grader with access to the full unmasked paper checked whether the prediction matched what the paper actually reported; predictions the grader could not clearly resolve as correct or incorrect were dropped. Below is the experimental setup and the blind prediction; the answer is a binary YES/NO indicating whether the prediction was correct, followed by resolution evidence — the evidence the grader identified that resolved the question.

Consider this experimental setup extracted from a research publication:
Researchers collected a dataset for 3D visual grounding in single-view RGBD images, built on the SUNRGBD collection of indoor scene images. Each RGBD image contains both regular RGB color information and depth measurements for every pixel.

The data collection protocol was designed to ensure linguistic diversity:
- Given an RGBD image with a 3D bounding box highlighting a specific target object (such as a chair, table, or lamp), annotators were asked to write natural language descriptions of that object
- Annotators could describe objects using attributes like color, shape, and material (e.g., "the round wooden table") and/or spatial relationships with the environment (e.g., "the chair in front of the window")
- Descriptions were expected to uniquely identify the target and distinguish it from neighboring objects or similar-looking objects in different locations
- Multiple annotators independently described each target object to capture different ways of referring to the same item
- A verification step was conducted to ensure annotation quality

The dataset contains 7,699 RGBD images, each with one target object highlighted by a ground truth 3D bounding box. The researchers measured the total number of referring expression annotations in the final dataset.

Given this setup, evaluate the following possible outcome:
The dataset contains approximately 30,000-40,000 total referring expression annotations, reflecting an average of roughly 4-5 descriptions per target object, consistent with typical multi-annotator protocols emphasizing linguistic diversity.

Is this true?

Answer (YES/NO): YES